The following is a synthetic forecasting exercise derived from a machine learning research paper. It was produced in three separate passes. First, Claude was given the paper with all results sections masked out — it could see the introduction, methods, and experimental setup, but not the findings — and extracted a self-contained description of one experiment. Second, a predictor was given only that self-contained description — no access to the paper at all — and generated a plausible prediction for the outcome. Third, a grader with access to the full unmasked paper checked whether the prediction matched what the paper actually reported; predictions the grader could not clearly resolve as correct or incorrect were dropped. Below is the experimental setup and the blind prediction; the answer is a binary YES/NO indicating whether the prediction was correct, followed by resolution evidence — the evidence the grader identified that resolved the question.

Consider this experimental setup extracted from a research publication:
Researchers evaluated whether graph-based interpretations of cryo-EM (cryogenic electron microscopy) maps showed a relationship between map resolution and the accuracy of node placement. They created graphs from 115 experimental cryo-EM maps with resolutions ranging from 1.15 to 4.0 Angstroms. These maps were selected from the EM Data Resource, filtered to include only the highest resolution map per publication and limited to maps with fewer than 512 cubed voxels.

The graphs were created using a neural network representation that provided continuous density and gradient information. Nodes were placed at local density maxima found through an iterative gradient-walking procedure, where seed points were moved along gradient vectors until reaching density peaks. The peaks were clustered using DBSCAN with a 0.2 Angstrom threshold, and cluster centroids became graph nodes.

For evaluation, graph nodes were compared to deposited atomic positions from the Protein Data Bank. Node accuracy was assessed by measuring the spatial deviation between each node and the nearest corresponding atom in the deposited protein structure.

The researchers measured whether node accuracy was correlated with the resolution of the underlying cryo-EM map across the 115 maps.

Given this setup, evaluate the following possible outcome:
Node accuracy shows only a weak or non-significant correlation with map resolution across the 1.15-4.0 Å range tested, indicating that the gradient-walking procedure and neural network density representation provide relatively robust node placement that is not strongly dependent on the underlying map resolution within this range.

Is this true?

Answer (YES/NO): NO